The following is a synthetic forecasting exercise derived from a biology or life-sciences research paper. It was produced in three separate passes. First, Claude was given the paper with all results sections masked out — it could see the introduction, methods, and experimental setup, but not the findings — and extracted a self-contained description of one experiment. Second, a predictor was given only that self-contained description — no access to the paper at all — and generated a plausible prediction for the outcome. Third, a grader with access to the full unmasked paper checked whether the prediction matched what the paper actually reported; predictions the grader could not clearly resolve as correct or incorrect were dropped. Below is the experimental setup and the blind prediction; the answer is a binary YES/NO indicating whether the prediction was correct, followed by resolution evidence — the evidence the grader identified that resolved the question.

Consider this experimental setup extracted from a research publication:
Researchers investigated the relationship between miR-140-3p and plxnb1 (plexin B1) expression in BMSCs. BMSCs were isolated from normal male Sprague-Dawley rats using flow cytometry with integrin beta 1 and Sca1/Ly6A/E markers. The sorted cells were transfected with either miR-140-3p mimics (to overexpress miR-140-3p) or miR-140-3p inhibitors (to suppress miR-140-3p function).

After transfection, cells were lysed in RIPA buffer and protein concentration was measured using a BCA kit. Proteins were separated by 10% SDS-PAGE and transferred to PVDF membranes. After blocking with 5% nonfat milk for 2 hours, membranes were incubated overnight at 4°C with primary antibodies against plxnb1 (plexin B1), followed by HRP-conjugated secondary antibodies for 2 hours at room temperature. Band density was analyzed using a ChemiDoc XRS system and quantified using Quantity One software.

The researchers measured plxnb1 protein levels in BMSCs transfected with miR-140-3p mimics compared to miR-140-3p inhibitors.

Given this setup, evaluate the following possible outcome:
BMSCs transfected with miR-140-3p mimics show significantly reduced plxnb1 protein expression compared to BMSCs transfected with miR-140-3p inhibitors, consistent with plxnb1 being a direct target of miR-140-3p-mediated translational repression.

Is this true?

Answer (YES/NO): YES